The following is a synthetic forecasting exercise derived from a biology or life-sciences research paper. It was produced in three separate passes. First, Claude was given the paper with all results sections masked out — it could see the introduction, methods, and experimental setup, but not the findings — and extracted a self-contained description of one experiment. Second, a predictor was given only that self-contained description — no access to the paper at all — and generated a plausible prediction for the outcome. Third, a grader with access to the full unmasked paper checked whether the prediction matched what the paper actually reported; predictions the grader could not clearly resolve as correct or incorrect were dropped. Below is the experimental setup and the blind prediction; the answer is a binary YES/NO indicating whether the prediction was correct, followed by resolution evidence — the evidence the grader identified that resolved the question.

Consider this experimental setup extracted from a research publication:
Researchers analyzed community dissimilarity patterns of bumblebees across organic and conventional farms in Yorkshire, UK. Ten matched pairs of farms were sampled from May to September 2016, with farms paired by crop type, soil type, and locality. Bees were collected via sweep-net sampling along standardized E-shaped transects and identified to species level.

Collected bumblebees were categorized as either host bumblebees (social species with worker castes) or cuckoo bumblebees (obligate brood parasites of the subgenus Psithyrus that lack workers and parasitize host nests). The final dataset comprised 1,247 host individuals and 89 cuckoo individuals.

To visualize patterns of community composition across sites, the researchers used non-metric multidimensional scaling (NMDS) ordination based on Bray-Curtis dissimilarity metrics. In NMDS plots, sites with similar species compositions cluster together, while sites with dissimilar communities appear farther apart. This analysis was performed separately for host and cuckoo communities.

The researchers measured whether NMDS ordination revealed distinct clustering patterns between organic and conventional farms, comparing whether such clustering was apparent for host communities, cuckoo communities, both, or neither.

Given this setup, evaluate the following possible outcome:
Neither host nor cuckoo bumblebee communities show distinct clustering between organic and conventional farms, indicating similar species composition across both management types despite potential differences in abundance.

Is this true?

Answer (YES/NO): YES